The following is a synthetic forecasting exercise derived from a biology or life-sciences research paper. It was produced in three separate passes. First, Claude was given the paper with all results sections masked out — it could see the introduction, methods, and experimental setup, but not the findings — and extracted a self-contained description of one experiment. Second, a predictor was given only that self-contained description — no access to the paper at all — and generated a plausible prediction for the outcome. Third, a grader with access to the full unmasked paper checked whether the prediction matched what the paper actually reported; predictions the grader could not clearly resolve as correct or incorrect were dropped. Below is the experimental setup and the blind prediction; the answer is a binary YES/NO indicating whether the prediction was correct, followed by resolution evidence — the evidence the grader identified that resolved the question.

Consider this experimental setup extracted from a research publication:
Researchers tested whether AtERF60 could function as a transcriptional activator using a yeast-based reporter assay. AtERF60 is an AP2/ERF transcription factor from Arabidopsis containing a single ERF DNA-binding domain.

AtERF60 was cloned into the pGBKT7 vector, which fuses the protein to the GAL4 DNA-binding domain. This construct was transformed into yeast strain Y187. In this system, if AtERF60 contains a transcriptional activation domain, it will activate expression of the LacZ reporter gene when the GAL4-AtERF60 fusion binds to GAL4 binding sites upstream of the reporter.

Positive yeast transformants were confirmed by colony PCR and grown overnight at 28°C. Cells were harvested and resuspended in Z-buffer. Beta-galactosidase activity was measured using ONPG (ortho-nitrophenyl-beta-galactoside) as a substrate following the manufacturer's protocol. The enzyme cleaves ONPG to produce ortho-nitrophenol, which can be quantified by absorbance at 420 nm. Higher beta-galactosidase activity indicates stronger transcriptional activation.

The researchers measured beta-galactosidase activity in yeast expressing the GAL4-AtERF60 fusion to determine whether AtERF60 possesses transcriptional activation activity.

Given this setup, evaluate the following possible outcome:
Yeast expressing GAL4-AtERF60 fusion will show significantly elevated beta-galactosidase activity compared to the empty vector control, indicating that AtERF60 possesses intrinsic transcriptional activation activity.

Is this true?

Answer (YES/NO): YES